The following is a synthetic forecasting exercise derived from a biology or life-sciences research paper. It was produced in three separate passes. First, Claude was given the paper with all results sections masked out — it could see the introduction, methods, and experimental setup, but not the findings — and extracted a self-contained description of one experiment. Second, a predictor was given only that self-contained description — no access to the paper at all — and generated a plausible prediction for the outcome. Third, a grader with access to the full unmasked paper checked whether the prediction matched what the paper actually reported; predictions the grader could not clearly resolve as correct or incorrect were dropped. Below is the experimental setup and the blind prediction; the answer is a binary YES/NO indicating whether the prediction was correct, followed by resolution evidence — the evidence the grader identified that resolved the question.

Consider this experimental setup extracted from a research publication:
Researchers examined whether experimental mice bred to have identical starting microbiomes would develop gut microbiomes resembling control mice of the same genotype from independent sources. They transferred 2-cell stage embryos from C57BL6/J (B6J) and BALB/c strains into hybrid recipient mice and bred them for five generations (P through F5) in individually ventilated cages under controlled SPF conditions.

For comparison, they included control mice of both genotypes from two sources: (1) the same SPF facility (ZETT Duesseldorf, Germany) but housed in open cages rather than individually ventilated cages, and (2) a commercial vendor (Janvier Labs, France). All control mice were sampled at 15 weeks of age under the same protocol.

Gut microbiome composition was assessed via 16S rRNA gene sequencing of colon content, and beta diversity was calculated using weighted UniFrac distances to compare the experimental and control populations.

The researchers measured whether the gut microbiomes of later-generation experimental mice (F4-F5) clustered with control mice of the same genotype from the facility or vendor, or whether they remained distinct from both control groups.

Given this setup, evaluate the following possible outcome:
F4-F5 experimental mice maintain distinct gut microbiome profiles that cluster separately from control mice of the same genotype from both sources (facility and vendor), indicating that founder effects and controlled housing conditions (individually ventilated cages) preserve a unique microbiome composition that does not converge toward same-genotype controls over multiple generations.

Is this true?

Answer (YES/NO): NO